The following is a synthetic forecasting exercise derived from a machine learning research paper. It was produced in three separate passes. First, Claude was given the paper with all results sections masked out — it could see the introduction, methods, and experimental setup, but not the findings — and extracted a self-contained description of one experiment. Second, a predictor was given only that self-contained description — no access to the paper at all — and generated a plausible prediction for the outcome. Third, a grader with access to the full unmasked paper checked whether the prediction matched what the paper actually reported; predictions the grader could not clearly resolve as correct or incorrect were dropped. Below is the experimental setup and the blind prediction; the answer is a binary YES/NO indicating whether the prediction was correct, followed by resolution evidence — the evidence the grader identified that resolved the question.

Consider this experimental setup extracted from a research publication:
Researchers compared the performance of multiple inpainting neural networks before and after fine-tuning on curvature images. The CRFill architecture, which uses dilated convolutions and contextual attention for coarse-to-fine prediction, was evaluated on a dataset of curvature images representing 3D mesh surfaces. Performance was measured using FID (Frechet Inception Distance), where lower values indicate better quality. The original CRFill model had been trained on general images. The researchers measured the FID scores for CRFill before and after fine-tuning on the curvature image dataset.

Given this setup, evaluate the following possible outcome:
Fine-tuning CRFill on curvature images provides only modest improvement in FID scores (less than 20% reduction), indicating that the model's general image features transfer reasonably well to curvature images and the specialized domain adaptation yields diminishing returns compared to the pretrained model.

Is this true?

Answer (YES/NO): NO